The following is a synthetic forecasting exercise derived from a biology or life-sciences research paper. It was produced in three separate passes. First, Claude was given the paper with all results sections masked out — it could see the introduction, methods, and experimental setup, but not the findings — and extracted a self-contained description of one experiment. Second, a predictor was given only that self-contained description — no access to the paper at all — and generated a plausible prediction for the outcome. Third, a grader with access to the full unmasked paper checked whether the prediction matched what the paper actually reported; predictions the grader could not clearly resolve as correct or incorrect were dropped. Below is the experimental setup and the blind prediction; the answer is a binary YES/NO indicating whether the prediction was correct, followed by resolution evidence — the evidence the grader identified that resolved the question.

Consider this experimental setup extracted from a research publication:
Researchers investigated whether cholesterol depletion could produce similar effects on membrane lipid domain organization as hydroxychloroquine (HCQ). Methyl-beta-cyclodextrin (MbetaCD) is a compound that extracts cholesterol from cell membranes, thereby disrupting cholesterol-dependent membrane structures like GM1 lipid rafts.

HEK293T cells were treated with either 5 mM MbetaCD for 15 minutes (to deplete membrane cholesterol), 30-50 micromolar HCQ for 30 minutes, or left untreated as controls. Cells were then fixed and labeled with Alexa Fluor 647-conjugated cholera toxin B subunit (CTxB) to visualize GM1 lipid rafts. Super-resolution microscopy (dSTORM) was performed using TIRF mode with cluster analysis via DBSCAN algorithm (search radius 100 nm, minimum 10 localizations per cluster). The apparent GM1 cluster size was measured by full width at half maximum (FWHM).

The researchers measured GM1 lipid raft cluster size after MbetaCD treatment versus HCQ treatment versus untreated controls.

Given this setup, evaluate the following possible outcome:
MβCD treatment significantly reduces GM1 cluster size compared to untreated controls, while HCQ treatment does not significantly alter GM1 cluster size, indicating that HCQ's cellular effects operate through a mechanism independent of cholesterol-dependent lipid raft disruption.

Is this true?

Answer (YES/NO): NO